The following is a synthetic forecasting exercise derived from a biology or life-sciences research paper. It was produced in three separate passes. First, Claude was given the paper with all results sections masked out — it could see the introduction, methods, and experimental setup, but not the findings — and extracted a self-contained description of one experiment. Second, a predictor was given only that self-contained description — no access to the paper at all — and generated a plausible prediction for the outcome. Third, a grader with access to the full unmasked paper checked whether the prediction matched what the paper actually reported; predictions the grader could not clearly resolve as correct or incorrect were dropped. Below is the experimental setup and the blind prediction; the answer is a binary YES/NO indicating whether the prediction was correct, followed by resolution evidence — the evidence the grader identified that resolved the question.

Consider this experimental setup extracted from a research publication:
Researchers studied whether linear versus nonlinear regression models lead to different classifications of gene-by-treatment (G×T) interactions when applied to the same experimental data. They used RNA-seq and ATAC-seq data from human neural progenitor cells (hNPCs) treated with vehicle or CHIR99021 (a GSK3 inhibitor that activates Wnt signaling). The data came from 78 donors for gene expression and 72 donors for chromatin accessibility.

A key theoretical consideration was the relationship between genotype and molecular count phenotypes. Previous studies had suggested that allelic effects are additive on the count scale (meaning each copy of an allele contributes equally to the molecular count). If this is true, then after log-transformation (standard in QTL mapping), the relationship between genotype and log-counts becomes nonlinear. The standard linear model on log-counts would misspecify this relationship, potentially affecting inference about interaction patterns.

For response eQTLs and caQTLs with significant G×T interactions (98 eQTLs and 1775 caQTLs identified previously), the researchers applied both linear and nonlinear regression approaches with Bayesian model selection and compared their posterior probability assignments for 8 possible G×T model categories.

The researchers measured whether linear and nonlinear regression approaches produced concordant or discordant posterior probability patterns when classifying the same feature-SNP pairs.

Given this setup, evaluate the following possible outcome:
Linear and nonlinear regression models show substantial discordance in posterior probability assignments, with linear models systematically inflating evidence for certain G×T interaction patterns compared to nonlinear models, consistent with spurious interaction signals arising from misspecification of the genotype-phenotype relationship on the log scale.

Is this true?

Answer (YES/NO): NO